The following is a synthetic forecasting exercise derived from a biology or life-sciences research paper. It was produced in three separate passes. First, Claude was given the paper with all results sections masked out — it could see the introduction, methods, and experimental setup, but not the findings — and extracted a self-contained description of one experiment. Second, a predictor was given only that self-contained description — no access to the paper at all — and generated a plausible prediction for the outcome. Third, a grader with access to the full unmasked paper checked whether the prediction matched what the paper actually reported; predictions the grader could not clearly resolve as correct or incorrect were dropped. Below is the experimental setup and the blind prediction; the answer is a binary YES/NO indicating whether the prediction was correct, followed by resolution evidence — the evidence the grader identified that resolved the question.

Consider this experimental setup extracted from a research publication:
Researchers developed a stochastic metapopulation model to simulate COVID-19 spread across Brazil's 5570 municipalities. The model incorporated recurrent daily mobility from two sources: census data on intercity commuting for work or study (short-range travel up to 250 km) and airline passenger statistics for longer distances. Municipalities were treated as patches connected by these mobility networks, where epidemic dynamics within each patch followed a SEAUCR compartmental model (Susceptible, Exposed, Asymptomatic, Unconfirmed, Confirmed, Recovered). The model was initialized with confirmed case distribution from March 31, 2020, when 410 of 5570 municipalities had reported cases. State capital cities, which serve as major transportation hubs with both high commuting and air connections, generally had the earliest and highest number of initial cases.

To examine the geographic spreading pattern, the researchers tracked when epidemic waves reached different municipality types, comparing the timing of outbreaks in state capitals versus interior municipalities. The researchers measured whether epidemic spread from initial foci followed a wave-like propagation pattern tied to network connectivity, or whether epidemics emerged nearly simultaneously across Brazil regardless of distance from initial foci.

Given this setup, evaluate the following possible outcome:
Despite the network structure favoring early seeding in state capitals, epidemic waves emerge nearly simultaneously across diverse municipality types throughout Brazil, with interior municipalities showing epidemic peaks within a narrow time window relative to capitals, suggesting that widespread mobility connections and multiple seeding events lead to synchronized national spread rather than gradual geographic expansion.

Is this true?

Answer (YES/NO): NO